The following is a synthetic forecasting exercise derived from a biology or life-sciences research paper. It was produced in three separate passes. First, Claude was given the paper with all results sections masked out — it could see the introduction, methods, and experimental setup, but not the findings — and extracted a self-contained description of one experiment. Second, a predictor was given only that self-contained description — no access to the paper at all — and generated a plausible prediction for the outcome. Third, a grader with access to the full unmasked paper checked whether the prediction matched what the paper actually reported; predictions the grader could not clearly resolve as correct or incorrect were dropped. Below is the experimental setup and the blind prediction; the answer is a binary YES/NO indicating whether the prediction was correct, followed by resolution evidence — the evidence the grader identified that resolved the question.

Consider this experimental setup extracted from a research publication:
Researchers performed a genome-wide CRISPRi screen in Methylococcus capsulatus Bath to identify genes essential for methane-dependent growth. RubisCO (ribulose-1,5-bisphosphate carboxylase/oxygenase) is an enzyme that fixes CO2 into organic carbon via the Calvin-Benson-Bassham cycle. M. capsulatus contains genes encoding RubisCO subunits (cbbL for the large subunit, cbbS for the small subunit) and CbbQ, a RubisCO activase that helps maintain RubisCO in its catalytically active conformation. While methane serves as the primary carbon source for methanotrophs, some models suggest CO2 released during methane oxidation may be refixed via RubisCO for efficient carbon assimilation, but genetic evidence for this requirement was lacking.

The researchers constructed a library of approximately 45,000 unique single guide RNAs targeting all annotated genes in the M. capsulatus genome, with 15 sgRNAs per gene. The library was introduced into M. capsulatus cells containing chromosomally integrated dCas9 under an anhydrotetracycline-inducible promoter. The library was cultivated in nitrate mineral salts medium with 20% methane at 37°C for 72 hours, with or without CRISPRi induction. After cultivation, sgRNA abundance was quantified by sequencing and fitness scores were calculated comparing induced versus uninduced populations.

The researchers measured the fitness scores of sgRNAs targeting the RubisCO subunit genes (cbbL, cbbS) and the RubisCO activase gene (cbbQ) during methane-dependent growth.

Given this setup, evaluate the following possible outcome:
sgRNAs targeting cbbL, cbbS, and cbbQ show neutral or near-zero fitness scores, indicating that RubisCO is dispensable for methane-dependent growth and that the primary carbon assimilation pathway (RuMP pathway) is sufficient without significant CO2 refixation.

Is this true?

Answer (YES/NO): NO